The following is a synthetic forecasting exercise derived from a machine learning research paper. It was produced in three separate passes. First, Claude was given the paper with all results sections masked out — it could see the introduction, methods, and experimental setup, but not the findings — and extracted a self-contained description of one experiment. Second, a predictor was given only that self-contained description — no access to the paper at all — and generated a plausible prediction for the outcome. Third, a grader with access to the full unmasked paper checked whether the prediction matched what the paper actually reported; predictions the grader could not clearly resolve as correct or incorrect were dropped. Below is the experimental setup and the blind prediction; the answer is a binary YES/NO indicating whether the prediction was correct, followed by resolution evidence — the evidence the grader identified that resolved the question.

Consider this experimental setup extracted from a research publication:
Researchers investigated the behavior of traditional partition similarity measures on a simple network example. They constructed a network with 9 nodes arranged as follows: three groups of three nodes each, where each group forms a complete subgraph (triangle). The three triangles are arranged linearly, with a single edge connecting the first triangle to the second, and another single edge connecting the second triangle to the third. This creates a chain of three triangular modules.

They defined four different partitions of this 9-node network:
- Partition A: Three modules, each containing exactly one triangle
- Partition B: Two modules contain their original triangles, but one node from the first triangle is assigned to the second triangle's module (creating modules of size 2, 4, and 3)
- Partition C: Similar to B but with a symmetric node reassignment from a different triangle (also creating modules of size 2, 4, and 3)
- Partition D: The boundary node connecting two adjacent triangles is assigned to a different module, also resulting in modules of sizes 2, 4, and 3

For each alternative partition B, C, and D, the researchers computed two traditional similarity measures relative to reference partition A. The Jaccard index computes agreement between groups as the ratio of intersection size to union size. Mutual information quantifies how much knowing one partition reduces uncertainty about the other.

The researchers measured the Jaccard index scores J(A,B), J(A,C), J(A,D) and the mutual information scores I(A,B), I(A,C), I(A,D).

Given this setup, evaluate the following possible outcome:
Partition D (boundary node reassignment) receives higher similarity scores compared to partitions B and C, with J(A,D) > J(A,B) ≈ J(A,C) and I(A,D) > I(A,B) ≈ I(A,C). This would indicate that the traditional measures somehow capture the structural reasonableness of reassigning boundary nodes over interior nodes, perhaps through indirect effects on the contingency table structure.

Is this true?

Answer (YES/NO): NO